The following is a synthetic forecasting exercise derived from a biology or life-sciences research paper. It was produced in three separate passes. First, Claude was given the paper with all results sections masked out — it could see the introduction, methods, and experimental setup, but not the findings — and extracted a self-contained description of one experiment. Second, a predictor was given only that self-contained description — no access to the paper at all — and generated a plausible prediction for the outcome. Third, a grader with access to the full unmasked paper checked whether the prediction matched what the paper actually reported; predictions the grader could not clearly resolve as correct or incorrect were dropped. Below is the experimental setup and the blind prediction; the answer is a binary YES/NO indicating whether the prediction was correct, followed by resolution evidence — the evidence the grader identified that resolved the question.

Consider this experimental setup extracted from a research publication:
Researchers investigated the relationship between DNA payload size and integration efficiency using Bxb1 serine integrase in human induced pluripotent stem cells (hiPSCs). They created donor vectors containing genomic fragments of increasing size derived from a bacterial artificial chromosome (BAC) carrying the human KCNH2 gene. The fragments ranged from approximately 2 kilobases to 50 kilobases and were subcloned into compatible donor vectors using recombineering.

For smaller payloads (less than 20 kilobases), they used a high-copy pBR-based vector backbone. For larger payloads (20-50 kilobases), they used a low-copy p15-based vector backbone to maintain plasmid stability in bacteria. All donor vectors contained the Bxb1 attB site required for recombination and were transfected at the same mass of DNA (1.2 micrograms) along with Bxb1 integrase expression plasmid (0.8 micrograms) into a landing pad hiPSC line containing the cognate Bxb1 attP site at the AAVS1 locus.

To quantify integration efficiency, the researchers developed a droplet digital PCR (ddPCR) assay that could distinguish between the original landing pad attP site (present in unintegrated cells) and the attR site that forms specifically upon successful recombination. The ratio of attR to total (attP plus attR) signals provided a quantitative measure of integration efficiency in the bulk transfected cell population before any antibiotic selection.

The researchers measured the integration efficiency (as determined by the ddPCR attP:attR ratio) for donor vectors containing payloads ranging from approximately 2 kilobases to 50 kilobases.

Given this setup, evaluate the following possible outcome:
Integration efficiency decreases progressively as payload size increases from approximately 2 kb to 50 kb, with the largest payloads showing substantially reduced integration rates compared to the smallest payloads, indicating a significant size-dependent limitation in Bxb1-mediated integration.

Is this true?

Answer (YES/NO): NO